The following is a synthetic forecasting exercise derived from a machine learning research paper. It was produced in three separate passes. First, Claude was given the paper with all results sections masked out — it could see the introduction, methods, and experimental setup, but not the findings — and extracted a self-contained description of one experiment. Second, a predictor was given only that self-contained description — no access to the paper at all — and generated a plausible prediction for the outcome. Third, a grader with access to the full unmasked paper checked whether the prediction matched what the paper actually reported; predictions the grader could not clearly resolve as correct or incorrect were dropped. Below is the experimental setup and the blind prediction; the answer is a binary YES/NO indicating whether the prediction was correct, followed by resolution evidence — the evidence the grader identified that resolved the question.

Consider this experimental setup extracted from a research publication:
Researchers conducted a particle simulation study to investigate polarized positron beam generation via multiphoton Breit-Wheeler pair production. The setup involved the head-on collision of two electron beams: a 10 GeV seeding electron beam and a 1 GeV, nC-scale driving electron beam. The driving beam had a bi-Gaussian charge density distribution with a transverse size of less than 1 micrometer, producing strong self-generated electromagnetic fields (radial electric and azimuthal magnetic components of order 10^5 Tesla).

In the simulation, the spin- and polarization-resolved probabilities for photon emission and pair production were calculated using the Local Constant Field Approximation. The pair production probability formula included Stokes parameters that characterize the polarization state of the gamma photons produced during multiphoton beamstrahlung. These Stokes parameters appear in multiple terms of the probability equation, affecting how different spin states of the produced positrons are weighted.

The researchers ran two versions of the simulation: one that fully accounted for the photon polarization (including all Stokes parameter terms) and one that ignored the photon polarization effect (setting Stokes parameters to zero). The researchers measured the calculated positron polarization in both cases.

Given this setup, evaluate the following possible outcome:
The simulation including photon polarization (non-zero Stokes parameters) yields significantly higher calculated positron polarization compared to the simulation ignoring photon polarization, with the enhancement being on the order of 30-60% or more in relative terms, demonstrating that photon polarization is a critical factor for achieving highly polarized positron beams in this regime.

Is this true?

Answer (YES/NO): NO